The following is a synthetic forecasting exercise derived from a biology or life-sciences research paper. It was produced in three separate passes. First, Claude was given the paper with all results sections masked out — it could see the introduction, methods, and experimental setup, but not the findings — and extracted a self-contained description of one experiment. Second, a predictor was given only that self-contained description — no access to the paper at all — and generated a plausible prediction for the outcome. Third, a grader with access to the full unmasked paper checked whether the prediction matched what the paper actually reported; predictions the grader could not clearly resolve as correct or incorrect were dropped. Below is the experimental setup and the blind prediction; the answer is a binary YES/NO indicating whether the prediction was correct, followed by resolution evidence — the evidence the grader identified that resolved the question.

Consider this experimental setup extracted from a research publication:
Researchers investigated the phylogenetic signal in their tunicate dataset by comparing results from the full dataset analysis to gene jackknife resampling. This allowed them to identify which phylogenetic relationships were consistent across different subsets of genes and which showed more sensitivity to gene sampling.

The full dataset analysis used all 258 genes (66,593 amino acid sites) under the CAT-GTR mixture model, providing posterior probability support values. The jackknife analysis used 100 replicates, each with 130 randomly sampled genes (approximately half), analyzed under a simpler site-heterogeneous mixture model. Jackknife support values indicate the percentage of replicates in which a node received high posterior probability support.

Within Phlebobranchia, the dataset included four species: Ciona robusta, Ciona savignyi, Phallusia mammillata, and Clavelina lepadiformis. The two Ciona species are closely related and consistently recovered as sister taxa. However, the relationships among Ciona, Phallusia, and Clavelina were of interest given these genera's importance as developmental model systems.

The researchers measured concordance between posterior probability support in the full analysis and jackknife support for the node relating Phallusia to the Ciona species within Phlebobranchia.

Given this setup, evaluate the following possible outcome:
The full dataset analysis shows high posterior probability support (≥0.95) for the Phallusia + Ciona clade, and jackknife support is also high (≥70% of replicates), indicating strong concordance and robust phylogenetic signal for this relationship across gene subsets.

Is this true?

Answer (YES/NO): NO